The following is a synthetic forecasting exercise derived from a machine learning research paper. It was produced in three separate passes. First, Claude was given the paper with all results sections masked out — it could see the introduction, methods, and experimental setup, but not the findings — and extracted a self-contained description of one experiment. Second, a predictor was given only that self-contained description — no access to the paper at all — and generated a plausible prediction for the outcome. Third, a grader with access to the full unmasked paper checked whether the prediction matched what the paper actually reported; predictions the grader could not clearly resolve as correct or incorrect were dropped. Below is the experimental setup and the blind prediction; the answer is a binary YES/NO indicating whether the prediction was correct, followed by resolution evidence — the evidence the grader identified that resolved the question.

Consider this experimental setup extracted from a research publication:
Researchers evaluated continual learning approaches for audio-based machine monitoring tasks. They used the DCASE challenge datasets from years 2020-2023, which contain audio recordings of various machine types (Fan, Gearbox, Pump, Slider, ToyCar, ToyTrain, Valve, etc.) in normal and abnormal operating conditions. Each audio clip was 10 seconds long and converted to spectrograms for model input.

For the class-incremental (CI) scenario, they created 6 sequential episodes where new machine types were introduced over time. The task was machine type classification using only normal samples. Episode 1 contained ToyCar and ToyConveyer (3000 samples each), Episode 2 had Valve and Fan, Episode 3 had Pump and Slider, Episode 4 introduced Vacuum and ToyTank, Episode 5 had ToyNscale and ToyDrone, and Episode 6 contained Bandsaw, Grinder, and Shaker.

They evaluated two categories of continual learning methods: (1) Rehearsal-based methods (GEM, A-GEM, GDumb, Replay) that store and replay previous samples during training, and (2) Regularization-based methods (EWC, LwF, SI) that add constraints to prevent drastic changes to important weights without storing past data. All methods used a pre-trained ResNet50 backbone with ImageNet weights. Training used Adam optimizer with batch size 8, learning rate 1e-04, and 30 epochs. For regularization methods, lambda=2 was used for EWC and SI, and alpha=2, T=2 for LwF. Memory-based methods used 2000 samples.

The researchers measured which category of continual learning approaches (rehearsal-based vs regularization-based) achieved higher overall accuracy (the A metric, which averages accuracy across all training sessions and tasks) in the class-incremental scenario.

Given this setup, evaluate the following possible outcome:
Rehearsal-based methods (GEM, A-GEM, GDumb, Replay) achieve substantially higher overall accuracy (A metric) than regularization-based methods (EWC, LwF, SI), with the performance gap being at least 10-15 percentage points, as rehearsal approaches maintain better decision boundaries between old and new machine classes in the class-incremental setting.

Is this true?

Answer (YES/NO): YES